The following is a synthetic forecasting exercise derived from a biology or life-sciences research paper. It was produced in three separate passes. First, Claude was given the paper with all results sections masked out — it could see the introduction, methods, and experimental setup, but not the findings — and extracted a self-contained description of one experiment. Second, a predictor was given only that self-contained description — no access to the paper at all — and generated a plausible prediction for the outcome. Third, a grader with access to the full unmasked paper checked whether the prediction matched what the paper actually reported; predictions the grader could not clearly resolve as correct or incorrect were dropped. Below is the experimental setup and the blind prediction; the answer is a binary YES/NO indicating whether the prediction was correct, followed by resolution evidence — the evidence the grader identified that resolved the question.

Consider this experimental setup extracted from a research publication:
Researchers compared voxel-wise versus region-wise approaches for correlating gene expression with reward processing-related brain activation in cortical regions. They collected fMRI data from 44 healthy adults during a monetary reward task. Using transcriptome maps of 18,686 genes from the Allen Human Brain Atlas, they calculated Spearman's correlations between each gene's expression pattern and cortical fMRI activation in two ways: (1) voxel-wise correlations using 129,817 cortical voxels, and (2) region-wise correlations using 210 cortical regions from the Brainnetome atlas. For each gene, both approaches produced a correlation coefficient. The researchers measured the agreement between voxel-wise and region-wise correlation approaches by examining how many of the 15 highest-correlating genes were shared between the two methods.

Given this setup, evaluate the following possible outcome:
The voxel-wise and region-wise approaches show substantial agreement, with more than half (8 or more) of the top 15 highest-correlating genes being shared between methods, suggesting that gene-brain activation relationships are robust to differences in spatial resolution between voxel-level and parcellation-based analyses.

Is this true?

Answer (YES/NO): YES